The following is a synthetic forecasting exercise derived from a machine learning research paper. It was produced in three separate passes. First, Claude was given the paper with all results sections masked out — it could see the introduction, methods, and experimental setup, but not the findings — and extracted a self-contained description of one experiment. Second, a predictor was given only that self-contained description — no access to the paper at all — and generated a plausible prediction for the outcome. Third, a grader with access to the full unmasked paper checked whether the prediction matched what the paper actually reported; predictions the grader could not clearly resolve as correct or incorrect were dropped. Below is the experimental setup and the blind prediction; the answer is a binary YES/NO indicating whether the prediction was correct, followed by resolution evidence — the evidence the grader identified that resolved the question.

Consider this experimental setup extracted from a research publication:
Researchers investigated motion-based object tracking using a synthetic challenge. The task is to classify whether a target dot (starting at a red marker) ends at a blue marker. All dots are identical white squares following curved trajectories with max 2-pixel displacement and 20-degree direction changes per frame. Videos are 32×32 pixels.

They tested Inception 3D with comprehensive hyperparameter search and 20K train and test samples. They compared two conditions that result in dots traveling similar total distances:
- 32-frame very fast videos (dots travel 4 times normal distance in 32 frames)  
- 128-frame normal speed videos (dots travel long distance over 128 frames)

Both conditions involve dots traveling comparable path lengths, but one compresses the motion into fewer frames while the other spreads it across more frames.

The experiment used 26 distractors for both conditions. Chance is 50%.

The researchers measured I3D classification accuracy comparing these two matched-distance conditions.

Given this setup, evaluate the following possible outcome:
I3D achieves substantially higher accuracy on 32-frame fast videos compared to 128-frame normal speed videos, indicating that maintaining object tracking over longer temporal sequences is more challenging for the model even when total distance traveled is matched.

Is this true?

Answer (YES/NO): NO